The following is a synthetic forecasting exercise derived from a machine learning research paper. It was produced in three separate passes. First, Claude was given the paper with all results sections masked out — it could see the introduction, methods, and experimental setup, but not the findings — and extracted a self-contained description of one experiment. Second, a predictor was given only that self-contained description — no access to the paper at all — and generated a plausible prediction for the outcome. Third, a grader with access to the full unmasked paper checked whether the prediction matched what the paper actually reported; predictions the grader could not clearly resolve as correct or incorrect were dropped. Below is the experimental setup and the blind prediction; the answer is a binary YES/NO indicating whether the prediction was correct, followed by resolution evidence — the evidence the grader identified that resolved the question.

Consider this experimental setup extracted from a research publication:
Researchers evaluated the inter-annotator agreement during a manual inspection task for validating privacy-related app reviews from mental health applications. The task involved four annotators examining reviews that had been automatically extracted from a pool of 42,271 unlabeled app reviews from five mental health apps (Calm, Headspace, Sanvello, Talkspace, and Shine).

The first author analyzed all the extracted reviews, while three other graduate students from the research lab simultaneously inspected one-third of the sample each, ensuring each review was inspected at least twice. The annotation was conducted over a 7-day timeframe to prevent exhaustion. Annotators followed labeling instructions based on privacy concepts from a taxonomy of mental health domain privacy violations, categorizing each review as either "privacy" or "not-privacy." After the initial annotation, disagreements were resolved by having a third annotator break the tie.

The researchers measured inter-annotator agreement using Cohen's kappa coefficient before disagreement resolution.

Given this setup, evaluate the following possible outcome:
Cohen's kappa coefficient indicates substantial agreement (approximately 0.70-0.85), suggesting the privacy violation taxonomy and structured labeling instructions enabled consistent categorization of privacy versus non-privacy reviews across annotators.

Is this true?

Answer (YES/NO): YES